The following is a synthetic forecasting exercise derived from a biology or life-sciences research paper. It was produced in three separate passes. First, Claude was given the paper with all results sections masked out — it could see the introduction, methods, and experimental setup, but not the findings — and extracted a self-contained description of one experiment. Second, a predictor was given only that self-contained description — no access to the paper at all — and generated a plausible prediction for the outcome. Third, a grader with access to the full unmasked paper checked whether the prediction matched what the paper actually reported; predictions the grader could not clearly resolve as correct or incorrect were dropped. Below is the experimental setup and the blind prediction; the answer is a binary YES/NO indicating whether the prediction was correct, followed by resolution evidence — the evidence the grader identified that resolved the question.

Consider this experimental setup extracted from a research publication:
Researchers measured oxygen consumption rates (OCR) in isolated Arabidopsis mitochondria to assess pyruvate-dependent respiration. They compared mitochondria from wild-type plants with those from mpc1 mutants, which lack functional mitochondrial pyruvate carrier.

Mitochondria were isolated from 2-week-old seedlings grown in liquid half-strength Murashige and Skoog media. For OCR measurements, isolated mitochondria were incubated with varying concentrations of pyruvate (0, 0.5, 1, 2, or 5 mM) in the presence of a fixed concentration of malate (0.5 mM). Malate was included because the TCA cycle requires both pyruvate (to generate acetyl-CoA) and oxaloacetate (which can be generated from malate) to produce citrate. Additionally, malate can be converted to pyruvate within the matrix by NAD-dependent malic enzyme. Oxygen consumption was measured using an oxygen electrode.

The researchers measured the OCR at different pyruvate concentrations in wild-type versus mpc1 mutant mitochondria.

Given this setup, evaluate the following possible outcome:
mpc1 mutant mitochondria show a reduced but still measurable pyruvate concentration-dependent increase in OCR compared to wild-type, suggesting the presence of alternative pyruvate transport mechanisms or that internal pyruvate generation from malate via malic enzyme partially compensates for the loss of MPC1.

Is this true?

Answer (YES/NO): YES